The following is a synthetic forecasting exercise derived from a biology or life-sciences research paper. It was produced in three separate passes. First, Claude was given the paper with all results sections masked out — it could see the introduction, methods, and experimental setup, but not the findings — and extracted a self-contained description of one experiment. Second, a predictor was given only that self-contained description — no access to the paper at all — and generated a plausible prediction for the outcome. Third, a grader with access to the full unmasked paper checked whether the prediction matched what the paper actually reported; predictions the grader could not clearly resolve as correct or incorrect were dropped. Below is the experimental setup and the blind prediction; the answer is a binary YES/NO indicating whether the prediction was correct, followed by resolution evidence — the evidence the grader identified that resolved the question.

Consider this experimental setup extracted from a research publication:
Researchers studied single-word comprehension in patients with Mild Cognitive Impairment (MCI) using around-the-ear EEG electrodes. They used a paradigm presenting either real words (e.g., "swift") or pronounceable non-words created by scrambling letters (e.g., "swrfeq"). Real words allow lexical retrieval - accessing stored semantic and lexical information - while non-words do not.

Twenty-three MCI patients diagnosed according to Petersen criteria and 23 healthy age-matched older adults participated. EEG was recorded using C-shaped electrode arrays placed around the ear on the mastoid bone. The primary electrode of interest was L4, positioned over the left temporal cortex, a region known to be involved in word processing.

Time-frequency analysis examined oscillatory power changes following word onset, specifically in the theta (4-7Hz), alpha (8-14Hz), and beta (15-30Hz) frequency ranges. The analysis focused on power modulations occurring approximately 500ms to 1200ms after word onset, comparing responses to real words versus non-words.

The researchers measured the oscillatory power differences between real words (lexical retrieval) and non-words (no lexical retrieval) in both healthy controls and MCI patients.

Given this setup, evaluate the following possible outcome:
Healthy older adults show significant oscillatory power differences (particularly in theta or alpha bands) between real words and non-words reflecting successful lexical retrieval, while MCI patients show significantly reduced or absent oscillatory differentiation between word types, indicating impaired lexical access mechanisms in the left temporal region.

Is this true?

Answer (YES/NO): YES